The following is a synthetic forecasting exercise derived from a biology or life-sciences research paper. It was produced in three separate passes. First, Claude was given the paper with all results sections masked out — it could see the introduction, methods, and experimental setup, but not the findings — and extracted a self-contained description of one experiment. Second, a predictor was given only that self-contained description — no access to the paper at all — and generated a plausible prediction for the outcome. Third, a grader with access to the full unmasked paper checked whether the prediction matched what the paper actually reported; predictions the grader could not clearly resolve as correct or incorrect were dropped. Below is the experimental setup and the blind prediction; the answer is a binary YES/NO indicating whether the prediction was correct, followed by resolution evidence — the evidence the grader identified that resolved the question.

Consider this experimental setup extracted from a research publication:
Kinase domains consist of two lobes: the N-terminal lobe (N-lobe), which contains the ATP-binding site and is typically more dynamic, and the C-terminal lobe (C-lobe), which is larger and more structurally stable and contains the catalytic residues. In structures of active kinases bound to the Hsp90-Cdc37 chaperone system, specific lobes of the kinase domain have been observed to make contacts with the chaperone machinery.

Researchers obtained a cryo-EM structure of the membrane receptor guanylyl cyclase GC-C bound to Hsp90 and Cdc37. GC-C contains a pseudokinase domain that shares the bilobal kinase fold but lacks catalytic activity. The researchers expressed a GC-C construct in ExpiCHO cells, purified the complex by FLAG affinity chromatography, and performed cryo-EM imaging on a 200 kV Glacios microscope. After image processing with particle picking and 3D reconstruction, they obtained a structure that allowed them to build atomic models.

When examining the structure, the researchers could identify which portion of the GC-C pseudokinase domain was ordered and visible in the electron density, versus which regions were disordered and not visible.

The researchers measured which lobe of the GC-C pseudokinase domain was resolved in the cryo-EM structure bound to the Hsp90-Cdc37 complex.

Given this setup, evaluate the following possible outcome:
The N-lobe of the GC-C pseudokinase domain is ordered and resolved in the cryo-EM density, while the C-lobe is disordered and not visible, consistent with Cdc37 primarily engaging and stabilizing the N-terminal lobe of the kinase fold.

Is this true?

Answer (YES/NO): NO